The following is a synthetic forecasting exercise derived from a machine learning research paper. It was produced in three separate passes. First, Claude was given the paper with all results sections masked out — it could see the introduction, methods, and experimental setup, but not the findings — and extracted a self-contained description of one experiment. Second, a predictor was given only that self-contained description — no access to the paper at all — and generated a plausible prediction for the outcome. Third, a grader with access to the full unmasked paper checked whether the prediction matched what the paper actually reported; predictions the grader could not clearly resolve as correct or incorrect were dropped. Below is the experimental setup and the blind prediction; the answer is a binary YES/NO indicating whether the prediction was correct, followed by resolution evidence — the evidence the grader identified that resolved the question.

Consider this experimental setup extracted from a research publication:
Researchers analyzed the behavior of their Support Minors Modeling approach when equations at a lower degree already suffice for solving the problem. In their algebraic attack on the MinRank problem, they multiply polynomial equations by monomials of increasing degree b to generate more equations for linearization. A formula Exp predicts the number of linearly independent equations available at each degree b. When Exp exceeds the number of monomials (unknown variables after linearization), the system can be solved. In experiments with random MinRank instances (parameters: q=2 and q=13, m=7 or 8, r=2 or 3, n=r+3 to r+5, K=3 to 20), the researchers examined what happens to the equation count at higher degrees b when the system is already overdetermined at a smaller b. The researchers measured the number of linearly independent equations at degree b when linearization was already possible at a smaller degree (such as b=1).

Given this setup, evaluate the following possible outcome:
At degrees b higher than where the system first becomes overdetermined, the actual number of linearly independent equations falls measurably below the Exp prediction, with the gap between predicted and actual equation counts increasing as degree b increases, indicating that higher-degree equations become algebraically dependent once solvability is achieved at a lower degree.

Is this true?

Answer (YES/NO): NO